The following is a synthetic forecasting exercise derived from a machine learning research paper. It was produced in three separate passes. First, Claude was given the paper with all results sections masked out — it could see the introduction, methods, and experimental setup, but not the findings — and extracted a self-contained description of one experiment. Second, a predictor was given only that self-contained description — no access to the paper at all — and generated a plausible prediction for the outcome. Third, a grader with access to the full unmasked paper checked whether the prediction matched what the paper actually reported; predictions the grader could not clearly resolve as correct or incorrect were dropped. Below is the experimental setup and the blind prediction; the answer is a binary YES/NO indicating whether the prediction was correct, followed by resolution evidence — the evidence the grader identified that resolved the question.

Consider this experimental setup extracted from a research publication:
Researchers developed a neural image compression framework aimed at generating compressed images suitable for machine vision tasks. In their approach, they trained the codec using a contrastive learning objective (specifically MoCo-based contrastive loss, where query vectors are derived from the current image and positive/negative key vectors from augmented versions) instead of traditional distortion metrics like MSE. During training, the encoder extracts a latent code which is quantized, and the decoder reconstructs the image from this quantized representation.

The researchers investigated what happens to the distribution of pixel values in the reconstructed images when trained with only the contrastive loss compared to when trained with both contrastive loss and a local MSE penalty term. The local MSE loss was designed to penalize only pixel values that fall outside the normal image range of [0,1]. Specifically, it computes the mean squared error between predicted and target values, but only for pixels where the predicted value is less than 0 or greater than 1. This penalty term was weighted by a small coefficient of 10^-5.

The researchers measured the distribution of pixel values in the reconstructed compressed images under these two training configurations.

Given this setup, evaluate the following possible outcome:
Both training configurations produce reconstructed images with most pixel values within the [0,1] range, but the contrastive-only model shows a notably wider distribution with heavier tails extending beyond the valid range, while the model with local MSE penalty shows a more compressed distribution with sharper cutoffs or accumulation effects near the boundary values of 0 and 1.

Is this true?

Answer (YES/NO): NO